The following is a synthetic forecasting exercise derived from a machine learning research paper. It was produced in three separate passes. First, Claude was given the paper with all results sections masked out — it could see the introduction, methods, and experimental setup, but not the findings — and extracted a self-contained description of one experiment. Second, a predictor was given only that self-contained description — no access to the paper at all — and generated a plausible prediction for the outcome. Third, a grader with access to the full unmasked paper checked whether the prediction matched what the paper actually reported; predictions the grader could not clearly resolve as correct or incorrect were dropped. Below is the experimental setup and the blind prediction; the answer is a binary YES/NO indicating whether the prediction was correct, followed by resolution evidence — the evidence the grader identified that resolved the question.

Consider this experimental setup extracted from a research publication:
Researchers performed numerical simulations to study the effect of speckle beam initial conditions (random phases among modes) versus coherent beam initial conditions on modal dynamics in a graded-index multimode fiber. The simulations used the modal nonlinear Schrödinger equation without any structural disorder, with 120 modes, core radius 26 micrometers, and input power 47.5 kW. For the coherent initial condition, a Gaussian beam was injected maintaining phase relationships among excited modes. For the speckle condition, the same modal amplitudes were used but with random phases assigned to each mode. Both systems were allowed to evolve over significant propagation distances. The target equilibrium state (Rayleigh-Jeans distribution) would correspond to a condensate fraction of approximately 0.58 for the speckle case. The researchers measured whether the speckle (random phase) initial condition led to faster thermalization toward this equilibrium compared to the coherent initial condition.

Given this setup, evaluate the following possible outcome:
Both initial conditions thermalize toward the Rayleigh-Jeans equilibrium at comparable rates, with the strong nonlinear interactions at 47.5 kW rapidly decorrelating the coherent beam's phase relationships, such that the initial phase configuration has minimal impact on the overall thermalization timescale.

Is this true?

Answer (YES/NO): NO